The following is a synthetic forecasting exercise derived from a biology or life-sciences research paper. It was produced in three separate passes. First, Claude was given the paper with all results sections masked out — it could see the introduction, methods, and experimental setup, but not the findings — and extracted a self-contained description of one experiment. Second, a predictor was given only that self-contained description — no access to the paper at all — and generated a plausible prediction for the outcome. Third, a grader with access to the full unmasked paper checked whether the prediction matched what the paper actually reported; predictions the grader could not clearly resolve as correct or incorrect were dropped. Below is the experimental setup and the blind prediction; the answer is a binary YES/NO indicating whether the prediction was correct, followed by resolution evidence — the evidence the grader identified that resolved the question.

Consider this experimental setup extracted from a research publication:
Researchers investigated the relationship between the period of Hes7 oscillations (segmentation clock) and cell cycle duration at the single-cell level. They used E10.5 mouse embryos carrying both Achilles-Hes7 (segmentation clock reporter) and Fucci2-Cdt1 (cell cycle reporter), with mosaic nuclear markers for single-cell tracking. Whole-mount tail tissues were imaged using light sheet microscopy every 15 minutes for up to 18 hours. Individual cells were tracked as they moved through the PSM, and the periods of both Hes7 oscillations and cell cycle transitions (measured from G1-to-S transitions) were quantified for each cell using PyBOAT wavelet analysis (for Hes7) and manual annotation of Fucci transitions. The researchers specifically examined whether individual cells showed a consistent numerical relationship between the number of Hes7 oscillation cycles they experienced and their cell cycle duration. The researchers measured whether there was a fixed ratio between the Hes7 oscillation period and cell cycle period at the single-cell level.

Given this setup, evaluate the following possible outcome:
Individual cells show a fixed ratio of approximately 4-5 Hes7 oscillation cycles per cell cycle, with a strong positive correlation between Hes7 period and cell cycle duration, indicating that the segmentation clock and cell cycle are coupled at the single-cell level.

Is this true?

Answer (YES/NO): NO